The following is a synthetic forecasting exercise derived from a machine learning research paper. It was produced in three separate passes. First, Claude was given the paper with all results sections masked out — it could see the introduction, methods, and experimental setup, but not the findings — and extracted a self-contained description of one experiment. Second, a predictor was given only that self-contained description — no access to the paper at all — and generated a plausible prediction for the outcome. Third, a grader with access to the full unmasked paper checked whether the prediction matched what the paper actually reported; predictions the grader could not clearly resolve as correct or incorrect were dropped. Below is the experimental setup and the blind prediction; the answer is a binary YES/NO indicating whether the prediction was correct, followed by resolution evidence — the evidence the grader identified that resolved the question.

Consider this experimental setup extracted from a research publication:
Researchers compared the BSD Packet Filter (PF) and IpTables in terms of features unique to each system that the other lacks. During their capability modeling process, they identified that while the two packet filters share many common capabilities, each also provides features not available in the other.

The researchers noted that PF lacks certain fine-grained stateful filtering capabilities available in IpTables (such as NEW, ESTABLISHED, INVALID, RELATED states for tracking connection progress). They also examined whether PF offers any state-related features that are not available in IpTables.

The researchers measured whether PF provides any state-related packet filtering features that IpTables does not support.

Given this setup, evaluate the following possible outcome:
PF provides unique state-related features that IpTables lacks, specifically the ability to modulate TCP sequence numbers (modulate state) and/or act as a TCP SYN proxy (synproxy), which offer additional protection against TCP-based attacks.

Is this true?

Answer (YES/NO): NO